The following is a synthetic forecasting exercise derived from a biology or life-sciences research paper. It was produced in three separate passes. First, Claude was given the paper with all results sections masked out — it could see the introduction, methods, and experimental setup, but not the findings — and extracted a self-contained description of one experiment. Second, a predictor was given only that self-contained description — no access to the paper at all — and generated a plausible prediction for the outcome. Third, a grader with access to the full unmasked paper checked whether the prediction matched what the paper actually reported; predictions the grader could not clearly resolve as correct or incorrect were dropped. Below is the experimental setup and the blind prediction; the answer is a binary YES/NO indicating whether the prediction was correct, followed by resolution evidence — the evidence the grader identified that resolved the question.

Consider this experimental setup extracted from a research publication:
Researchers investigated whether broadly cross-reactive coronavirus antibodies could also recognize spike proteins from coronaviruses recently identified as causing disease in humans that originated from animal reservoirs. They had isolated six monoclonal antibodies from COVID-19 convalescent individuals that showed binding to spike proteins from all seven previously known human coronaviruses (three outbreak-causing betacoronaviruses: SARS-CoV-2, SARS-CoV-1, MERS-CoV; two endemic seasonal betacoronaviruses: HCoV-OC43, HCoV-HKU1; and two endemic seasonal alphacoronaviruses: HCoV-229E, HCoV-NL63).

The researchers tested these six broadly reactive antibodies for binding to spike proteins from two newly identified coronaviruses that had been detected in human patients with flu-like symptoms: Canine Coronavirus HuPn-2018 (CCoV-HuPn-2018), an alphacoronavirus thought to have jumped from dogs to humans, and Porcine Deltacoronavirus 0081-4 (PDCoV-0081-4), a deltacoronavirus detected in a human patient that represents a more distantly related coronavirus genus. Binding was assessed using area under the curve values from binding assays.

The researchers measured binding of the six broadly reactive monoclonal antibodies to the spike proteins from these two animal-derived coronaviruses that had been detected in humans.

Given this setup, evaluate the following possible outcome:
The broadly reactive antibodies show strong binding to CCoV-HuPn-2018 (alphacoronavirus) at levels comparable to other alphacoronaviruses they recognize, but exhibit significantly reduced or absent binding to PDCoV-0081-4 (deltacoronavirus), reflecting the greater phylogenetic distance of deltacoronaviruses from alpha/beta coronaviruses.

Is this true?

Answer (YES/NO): NO